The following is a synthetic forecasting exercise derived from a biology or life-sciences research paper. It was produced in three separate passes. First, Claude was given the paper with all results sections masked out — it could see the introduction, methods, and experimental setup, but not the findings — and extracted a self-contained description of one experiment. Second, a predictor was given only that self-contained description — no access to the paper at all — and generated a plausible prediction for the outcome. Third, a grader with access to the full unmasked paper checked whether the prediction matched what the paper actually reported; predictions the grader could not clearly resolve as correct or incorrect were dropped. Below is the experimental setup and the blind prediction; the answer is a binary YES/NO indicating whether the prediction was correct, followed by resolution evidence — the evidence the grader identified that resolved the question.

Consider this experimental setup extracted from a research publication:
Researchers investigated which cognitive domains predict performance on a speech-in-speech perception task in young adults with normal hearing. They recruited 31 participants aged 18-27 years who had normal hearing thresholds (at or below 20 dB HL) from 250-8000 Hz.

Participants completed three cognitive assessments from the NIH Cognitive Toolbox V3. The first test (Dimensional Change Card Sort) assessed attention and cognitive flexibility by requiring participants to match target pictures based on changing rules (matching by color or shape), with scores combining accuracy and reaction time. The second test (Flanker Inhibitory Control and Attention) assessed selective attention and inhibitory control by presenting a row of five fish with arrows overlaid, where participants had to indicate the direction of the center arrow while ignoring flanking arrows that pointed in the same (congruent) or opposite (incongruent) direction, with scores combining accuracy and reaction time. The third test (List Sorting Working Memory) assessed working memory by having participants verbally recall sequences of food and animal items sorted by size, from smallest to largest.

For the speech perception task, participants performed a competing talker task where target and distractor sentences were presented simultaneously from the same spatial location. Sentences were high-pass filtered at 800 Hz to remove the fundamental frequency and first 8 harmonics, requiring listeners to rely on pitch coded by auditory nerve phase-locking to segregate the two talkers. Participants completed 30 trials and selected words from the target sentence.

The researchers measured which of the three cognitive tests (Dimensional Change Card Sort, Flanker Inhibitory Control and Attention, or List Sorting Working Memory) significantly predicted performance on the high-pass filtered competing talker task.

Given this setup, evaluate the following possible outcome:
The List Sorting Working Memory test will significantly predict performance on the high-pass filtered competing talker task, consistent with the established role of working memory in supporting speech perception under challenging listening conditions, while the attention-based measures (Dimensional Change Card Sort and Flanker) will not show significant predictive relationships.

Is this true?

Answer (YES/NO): NO